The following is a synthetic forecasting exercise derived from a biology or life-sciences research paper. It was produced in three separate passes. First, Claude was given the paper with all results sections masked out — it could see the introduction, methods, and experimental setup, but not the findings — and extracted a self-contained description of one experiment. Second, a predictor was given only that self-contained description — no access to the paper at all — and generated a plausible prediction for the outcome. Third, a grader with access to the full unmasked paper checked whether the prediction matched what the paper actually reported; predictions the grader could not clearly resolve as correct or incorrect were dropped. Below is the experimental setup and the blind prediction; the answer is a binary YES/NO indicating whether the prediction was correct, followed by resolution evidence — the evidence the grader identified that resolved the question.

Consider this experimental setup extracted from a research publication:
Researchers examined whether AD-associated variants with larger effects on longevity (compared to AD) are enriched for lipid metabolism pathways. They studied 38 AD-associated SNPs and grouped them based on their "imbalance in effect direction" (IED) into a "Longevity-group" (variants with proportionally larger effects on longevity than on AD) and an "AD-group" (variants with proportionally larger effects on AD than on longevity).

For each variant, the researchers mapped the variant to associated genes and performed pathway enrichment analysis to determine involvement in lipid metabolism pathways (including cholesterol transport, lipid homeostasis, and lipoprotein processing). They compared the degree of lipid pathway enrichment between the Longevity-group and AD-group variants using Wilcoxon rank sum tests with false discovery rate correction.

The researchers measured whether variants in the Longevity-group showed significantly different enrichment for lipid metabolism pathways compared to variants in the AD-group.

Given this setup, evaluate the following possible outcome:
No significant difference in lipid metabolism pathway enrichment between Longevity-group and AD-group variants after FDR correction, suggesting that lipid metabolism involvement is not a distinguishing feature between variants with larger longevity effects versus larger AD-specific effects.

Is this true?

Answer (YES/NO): YES